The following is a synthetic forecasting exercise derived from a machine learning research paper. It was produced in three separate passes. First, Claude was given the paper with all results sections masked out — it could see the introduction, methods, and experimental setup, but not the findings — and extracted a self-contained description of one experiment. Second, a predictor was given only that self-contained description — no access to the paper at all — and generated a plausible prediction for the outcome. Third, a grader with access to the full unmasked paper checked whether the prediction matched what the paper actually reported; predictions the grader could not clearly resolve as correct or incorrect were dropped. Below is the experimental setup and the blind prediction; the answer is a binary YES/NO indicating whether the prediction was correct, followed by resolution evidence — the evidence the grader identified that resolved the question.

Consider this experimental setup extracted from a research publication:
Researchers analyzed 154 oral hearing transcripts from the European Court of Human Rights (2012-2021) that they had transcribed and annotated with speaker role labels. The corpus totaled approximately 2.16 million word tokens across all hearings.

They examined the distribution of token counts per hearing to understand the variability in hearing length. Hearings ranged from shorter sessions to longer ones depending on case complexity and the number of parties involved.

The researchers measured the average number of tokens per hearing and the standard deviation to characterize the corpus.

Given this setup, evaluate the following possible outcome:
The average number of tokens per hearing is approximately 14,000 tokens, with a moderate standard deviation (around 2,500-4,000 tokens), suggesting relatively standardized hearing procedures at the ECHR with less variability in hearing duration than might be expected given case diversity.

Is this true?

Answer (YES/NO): YES